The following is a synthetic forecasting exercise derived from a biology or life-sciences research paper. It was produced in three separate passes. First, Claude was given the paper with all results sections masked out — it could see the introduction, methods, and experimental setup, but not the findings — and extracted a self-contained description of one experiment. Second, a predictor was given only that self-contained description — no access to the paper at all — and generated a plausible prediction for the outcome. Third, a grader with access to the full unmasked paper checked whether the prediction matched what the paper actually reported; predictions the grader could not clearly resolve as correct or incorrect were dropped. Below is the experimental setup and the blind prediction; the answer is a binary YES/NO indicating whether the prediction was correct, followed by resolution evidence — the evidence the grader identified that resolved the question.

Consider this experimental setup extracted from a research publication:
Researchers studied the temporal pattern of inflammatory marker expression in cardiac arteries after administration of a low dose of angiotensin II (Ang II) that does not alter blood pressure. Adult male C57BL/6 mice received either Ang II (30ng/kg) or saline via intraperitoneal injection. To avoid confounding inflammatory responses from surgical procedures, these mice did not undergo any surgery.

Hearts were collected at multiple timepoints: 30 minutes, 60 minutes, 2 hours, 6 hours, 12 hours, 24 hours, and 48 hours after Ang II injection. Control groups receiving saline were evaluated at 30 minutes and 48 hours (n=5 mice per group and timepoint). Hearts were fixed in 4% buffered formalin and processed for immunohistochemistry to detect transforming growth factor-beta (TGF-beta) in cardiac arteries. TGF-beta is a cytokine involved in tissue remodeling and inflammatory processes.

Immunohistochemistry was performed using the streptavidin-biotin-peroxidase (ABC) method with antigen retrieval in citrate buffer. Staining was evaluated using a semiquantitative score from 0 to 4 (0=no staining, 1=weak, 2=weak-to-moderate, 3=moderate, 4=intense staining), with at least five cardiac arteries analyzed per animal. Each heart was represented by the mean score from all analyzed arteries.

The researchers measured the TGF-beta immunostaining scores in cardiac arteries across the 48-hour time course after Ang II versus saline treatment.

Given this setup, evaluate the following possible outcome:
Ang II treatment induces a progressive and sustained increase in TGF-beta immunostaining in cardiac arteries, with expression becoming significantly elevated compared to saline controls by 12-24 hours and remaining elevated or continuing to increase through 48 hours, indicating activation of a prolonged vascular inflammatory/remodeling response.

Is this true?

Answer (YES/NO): NO